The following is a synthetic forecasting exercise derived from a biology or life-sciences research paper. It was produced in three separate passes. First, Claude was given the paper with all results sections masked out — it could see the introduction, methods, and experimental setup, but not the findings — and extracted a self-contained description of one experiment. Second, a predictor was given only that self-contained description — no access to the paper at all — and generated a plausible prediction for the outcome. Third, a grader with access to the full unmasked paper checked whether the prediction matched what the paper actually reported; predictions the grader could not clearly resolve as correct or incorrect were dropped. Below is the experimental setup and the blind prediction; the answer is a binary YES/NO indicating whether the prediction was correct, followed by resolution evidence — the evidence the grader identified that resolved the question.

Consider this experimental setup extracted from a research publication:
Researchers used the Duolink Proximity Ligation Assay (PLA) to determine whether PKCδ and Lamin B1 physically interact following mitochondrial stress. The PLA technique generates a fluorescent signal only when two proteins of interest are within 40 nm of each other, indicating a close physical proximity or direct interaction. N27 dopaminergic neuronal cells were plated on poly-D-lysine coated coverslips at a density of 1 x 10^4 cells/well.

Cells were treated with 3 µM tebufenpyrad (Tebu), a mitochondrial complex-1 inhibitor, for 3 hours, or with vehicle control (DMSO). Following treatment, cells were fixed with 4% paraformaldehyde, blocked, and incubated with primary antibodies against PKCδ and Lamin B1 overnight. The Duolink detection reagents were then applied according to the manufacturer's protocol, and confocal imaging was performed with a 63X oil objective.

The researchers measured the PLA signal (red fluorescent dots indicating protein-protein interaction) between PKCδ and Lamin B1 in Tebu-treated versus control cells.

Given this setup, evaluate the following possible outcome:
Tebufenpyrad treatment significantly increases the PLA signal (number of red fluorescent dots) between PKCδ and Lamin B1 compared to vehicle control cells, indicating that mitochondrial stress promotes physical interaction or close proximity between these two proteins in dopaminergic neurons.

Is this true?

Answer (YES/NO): YES